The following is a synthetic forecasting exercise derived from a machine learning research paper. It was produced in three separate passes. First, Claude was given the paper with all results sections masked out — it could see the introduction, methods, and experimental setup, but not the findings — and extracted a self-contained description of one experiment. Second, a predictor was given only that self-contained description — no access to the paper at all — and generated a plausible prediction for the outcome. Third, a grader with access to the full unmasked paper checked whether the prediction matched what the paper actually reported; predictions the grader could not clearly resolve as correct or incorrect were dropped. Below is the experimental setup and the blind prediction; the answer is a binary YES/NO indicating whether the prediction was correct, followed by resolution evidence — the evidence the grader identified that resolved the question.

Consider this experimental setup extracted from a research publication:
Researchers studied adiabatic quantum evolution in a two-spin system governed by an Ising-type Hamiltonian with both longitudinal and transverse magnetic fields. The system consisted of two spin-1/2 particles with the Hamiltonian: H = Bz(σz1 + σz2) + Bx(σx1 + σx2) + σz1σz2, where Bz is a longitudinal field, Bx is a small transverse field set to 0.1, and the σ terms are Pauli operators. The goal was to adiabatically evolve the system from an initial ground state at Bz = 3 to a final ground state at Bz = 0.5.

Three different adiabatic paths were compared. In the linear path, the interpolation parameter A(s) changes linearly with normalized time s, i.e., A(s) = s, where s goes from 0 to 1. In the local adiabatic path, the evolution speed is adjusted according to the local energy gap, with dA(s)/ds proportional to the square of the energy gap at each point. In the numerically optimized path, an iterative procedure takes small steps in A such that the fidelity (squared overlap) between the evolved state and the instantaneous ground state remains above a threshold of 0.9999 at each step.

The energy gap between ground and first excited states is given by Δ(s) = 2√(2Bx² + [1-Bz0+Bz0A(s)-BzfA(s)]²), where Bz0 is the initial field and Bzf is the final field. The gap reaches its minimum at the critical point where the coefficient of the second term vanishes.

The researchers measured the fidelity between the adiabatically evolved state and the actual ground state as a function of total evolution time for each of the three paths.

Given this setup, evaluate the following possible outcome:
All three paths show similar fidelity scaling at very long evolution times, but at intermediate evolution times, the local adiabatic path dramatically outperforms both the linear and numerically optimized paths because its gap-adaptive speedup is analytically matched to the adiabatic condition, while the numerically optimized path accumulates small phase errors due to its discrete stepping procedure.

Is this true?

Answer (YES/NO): NO